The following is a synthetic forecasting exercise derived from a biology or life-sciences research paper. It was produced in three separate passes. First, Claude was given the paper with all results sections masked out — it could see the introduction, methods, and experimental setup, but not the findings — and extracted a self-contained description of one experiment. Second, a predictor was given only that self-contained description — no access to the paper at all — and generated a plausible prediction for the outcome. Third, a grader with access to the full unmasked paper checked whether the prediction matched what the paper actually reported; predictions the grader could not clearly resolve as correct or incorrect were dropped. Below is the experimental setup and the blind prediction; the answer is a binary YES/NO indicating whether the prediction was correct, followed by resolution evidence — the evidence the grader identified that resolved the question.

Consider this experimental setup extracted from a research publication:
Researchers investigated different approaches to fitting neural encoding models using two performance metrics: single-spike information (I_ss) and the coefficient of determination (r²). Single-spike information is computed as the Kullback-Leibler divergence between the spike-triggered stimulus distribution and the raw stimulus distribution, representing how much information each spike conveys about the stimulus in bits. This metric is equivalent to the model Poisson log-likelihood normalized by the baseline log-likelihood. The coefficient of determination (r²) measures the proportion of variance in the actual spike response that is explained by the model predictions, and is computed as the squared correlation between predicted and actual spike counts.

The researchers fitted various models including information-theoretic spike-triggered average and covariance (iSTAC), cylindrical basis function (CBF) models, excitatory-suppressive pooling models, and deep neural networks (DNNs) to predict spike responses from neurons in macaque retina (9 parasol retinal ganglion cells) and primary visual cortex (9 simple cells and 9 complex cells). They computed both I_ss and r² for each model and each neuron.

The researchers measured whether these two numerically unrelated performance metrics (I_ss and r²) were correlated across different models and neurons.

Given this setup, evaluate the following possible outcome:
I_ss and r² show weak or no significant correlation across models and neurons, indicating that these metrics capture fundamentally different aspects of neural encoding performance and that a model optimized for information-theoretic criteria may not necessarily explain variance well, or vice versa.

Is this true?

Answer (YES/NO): NO